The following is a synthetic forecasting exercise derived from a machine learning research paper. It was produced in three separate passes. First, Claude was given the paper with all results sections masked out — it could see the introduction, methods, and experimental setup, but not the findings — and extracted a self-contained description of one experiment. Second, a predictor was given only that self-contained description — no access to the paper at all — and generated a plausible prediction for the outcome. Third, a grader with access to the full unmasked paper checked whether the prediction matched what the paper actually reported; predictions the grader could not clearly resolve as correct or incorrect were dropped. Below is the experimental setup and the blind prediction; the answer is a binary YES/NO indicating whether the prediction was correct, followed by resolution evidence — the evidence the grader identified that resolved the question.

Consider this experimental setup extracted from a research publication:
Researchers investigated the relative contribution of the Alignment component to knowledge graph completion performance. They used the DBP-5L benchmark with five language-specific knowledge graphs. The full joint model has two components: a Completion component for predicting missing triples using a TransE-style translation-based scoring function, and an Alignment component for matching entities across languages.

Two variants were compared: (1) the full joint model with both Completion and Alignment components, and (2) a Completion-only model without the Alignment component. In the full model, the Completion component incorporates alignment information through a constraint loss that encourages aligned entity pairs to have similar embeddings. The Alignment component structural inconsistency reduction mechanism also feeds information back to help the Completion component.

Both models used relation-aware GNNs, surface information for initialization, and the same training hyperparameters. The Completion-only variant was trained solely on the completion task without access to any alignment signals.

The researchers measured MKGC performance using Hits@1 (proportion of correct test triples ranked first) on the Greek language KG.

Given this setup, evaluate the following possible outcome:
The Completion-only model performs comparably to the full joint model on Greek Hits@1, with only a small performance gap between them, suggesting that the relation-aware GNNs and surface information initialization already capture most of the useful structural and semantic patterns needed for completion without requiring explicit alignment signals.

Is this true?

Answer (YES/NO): NO